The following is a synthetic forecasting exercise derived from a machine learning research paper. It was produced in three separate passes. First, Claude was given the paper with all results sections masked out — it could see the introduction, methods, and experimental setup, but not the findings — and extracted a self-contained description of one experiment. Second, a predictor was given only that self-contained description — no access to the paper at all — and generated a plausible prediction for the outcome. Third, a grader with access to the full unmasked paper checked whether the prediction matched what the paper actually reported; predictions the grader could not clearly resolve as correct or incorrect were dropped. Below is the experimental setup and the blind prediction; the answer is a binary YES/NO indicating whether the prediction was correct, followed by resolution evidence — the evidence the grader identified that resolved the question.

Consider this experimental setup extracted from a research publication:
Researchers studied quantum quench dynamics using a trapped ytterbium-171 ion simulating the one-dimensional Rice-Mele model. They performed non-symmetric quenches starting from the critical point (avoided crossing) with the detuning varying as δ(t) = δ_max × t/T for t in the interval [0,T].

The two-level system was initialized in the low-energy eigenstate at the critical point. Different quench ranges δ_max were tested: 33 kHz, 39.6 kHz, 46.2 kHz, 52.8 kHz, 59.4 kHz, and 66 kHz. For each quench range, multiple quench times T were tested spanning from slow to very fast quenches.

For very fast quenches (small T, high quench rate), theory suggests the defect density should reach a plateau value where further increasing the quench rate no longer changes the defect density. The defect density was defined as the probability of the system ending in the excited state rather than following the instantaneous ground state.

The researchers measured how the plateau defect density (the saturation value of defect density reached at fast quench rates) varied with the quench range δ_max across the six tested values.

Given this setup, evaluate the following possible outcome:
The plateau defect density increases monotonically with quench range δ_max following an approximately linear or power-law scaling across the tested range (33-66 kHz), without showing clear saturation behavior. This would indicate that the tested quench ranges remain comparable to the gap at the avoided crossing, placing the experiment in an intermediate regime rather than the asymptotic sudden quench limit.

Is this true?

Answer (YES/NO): YES